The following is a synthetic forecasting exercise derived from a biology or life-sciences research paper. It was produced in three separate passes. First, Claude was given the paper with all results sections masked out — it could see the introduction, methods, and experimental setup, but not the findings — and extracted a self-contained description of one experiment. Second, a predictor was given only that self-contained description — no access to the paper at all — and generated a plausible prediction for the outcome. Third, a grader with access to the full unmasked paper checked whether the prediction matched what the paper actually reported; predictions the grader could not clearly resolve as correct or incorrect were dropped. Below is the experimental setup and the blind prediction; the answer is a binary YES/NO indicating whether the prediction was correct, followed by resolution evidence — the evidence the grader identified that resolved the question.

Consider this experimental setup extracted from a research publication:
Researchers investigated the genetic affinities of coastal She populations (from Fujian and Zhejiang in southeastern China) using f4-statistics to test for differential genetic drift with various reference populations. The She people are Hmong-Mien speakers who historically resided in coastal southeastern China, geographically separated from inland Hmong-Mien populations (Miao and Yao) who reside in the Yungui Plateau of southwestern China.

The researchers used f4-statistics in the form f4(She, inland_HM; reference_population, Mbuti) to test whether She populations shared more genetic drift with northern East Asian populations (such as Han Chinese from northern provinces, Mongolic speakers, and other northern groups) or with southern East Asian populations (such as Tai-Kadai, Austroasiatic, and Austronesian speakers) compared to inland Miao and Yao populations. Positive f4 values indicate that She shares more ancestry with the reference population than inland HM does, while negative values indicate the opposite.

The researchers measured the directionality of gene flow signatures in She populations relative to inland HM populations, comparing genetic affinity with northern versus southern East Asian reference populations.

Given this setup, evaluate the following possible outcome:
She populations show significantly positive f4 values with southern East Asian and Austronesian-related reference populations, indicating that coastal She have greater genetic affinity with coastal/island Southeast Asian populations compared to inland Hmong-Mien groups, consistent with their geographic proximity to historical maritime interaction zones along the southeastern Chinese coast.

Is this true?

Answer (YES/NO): YES